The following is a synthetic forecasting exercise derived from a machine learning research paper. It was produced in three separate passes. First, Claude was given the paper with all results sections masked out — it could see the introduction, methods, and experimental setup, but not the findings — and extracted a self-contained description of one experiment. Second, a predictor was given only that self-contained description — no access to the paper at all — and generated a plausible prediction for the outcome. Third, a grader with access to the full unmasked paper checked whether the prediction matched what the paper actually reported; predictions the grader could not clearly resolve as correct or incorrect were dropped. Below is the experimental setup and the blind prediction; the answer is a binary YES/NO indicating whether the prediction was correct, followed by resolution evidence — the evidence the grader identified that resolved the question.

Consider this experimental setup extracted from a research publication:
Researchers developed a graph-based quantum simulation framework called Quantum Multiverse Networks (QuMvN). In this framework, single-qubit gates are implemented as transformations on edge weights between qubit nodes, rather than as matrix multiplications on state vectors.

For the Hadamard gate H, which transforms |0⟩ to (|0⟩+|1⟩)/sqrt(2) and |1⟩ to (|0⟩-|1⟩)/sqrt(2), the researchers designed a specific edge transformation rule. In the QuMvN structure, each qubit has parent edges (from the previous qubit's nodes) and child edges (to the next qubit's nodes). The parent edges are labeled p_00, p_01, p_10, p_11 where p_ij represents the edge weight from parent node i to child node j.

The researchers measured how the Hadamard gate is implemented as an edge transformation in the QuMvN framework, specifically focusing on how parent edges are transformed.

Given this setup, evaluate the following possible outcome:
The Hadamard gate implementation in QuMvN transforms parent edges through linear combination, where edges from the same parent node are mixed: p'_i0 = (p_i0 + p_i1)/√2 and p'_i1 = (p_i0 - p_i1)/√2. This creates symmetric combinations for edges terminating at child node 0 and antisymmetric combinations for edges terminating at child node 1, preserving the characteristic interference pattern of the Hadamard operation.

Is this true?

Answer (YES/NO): YES